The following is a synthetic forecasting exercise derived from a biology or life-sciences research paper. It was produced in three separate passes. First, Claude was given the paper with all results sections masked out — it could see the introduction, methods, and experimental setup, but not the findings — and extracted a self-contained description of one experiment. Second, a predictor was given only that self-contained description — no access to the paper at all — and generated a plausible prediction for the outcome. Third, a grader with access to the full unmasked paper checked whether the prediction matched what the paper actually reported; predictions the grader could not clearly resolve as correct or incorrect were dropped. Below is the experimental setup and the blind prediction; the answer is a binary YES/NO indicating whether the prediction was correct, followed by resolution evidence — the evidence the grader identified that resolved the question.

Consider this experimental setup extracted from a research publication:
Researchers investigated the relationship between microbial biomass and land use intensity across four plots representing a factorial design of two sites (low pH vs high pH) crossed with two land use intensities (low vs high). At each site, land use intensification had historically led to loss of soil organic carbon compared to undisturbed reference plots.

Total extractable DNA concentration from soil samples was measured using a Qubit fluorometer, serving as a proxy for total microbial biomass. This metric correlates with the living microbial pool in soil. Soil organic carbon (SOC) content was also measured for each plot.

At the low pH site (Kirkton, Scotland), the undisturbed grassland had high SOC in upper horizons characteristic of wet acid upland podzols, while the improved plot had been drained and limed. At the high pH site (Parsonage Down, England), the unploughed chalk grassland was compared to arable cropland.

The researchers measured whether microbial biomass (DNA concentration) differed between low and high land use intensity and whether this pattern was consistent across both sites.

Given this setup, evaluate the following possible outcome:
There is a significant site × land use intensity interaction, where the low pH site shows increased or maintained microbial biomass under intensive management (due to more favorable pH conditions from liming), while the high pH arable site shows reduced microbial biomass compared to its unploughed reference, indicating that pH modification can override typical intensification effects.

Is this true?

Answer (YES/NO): YES